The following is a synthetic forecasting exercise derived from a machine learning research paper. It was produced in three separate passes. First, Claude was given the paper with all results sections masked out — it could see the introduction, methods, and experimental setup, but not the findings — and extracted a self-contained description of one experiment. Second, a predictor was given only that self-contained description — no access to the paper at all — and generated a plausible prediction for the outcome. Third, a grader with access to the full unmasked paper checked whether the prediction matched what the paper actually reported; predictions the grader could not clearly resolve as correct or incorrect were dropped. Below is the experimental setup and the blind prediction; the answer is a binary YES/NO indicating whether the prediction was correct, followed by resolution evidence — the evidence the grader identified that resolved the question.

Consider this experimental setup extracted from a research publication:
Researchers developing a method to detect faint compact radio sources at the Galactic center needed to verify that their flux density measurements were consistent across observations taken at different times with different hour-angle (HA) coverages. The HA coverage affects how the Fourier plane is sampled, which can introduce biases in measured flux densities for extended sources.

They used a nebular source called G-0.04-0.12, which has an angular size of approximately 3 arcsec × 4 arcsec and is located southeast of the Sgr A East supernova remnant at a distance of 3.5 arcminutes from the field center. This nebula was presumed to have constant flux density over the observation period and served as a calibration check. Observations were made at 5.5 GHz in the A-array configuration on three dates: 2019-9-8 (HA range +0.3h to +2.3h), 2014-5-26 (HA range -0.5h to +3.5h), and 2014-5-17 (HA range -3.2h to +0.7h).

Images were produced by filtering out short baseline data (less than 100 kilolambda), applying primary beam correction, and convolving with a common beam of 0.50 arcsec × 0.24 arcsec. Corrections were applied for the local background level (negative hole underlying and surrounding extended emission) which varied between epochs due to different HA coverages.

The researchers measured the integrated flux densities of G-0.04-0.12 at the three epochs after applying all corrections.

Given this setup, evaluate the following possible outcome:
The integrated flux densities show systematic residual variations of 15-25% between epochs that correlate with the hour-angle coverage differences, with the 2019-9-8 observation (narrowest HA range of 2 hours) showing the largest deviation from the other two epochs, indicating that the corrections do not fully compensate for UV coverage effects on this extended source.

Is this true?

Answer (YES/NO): NO